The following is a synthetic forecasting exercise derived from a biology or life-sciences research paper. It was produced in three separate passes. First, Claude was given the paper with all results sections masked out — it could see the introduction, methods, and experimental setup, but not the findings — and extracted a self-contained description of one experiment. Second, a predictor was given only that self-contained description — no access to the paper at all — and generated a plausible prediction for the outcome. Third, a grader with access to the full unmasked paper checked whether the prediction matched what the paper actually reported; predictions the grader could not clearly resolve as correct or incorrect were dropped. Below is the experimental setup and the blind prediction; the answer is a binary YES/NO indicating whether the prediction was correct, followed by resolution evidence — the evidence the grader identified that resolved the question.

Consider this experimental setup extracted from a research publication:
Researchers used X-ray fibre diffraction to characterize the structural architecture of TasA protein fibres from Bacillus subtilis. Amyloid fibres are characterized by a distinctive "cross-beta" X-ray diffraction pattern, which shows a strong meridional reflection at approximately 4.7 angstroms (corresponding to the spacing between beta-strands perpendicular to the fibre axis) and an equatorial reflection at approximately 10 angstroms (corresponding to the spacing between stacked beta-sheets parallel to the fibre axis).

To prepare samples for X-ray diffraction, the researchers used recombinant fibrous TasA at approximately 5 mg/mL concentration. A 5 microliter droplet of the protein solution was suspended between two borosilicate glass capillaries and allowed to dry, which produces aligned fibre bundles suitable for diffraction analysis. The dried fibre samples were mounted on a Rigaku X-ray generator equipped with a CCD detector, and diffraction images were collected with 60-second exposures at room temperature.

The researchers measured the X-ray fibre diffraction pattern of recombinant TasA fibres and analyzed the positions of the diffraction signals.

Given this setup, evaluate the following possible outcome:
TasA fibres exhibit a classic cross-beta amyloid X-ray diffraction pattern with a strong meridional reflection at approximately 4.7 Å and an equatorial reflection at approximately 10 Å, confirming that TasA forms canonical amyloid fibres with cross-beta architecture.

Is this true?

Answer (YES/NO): NO